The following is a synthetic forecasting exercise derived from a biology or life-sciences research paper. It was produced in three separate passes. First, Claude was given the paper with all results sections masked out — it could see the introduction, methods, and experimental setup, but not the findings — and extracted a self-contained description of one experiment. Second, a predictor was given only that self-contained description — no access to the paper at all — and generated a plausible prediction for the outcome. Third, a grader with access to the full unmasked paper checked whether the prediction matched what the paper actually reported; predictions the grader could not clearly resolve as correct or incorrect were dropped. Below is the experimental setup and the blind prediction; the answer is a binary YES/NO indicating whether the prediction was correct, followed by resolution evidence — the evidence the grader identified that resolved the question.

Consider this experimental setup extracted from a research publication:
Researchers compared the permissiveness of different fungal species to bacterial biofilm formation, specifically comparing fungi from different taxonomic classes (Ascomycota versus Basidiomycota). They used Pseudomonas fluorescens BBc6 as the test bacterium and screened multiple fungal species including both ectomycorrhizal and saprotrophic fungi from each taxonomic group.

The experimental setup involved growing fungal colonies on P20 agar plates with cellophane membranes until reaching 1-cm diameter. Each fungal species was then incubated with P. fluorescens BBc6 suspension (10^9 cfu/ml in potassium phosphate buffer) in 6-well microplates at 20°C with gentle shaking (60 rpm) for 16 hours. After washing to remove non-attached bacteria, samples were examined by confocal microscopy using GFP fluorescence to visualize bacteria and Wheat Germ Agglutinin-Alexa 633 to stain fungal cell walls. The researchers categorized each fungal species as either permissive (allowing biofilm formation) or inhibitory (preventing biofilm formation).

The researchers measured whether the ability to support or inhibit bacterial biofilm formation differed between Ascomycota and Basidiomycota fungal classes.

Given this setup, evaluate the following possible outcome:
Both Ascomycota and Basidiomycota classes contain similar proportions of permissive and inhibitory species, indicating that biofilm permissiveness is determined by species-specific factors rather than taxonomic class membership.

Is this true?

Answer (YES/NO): NO